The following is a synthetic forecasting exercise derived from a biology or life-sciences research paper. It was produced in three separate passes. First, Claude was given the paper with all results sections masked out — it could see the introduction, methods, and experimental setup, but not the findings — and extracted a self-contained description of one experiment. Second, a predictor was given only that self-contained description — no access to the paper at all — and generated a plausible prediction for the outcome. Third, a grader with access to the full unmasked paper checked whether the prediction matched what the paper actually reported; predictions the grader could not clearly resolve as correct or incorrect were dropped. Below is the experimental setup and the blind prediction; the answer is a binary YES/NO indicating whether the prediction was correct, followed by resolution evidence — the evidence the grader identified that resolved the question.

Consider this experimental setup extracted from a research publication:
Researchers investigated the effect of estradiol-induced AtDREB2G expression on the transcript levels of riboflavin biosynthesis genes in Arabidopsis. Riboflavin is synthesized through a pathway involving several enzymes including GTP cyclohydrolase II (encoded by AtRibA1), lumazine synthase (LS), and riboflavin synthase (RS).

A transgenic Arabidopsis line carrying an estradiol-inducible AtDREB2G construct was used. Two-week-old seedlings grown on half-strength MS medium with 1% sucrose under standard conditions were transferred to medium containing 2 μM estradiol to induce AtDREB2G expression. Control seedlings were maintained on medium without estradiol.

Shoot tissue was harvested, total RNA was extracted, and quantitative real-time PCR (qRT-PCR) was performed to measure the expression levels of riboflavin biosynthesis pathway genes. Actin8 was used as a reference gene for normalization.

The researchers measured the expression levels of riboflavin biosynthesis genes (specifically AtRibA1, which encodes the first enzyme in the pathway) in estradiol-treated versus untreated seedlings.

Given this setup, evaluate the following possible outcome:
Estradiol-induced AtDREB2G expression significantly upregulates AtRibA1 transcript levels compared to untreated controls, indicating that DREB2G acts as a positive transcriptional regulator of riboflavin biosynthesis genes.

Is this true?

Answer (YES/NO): YES